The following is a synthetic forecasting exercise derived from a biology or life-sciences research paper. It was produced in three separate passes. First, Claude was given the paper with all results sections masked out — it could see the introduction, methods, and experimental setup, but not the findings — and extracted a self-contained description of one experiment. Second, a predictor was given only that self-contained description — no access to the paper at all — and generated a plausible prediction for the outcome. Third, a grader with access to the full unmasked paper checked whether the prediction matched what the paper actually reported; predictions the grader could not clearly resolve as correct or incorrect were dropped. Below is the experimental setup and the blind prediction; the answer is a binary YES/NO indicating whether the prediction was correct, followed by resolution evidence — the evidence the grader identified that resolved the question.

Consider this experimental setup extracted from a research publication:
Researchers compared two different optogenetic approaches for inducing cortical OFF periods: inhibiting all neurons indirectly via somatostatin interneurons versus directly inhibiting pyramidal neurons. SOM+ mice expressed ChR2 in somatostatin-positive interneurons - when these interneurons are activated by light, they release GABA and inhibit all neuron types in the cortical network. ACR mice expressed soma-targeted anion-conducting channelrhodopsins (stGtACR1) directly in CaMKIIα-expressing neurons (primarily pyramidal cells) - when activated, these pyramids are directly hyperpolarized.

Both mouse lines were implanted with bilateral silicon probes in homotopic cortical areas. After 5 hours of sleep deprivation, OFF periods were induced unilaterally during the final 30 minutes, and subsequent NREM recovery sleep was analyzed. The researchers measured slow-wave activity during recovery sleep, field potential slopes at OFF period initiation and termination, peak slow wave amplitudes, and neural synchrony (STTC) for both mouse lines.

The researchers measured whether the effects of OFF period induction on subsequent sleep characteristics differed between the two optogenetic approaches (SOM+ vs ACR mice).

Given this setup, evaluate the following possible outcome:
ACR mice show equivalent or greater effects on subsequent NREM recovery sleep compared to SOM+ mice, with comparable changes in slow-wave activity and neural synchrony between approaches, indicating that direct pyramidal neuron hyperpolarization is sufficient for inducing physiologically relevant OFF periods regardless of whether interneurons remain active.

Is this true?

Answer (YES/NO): YES